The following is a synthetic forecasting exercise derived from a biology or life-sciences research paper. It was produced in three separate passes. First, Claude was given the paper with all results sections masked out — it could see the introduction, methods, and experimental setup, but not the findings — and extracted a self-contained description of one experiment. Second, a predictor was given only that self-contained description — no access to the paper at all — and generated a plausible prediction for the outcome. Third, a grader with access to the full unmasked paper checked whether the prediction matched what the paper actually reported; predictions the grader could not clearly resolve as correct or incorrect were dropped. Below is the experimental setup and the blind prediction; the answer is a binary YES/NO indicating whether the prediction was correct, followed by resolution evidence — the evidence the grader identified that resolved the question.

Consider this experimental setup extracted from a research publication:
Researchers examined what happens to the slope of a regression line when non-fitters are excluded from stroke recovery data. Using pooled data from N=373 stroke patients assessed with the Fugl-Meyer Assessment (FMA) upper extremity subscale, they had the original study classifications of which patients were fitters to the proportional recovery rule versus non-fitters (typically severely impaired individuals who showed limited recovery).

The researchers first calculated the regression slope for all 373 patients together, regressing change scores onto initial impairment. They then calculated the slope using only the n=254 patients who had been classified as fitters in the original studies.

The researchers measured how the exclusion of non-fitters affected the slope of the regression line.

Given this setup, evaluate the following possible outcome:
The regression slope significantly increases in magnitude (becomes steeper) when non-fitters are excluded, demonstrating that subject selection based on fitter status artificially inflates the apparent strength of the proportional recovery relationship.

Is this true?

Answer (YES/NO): YES